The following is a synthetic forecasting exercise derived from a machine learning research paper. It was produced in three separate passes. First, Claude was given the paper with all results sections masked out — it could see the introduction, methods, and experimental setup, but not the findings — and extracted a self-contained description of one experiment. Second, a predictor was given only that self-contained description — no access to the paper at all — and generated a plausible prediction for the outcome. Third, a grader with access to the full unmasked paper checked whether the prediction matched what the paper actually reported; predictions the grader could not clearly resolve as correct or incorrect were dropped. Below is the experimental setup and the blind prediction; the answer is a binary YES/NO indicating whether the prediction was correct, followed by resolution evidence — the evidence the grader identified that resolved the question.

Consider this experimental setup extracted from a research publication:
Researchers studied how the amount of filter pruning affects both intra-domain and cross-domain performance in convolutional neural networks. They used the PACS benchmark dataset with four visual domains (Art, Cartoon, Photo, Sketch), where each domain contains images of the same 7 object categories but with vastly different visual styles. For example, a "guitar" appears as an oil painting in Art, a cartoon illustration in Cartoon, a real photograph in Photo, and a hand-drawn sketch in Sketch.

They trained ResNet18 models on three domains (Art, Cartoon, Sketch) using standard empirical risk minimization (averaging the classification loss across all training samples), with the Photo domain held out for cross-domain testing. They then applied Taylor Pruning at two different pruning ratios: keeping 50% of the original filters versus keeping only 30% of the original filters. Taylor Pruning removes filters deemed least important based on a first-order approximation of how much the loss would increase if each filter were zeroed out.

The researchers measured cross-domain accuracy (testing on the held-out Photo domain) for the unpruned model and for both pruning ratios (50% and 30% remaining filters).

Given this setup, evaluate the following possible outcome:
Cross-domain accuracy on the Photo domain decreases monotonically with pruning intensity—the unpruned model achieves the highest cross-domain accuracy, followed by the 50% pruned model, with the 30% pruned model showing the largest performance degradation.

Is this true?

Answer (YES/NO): YES